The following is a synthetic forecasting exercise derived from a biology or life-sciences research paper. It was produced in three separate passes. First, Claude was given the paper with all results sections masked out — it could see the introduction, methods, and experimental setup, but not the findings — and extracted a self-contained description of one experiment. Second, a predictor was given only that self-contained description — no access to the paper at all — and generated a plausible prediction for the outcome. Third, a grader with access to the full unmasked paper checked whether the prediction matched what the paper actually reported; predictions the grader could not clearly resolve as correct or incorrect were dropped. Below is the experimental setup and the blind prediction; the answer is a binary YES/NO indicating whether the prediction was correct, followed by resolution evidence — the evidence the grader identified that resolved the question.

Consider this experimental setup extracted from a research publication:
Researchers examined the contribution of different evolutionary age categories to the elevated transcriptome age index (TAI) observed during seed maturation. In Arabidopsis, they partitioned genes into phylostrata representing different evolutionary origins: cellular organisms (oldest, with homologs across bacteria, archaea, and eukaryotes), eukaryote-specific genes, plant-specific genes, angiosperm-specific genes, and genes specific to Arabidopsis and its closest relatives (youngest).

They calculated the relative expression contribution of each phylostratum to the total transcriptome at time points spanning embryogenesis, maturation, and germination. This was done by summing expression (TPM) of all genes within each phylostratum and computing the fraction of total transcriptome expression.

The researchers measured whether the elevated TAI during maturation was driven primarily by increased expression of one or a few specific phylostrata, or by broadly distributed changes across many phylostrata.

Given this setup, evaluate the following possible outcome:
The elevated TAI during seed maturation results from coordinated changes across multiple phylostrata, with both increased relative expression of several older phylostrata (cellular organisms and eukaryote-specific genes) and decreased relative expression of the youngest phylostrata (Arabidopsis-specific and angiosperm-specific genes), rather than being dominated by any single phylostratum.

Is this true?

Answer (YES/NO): NO